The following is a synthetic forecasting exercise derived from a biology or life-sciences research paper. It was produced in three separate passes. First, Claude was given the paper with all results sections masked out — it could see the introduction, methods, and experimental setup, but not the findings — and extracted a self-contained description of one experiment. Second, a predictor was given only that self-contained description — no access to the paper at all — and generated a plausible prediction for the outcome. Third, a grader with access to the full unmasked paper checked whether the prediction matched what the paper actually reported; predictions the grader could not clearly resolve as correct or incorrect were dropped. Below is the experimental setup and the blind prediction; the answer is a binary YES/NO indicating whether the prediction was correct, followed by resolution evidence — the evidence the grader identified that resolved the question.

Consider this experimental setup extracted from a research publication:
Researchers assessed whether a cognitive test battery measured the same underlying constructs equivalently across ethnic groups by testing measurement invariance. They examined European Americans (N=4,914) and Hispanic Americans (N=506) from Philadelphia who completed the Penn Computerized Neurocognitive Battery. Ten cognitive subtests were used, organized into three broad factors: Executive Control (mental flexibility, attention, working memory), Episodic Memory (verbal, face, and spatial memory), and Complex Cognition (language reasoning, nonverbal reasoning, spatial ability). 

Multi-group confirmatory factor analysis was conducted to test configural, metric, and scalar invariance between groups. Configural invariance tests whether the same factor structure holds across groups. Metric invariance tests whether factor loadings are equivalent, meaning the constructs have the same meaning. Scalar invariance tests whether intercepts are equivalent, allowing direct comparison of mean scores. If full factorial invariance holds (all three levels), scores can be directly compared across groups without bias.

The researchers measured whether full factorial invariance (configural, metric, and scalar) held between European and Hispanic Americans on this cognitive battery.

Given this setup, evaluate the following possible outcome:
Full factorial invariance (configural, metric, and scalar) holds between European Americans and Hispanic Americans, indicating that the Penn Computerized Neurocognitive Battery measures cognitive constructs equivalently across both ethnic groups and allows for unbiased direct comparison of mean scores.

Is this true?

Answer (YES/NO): YES